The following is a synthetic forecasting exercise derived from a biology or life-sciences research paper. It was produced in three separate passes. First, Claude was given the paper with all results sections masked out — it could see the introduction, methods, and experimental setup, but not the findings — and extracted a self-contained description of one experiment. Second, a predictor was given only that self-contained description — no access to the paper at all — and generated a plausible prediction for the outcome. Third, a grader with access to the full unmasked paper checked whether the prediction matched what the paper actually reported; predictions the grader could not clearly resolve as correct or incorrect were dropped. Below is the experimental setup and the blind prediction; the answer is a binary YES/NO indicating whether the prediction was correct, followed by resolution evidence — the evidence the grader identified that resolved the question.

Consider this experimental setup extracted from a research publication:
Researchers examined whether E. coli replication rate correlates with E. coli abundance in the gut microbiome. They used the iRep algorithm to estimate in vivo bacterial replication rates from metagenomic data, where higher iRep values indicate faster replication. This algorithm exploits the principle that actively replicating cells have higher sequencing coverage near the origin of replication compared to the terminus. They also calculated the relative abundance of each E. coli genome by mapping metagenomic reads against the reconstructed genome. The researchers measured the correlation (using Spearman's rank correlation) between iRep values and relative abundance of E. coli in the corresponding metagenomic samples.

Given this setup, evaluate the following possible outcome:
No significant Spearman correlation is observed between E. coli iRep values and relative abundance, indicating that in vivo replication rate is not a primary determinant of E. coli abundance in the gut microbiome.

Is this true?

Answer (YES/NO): YES